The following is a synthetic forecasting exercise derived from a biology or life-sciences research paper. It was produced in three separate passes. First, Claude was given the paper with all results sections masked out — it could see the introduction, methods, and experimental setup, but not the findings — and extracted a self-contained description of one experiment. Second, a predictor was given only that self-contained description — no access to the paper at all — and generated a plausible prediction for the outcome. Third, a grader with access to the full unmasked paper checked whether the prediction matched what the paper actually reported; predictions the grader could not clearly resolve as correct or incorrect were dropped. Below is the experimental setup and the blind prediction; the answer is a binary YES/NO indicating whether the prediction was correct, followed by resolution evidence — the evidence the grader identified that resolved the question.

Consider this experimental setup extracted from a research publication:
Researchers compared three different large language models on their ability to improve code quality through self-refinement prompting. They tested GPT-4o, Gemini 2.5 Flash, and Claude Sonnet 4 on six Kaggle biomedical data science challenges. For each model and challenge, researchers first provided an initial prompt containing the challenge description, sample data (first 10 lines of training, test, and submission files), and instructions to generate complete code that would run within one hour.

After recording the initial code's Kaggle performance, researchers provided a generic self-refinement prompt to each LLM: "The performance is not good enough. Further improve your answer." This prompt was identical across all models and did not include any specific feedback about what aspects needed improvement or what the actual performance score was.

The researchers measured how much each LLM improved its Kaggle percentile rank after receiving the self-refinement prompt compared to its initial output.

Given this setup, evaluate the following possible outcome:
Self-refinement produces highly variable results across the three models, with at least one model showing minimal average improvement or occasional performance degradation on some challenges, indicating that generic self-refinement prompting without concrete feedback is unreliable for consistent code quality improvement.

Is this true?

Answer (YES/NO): NO